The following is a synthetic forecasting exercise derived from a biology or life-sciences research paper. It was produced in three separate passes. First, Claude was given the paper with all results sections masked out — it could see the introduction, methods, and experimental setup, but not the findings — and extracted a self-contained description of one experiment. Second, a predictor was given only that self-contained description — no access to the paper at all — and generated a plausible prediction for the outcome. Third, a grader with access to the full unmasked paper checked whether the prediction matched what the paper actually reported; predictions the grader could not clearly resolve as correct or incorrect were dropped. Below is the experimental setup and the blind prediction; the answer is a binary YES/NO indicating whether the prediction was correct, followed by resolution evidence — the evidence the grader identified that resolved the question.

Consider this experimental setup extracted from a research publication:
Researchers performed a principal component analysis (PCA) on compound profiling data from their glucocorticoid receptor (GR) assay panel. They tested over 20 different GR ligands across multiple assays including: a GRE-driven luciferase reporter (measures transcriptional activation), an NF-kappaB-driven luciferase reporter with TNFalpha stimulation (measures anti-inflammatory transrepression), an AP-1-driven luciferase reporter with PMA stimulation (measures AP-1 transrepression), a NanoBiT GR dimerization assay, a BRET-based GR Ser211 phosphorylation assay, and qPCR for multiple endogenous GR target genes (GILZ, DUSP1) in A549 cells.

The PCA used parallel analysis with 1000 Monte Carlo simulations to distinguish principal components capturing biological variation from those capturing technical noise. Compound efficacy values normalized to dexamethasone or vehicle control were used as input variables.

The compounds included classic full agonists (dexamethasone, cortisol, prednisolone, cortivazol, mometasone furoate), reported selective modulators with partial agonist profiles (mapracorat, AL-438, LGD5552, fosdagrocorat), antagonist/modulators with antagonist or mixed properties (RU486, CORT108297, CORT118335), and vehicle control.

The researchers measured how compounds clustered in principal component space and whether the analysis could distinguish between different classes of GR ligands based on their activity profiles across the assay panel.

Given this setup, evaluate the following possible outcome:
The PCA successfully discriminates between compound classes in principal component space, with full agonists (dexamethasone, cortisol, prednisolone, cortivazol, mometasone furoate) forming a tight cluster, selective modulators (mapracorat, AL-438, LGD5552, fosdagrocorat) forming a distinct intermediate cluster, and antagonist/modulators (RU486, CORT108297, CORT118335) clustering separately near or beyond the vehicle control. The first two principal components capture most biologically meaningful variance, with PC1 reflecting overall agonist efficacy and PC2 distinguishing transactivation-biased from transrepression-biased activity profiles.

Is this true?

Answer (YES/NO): NO